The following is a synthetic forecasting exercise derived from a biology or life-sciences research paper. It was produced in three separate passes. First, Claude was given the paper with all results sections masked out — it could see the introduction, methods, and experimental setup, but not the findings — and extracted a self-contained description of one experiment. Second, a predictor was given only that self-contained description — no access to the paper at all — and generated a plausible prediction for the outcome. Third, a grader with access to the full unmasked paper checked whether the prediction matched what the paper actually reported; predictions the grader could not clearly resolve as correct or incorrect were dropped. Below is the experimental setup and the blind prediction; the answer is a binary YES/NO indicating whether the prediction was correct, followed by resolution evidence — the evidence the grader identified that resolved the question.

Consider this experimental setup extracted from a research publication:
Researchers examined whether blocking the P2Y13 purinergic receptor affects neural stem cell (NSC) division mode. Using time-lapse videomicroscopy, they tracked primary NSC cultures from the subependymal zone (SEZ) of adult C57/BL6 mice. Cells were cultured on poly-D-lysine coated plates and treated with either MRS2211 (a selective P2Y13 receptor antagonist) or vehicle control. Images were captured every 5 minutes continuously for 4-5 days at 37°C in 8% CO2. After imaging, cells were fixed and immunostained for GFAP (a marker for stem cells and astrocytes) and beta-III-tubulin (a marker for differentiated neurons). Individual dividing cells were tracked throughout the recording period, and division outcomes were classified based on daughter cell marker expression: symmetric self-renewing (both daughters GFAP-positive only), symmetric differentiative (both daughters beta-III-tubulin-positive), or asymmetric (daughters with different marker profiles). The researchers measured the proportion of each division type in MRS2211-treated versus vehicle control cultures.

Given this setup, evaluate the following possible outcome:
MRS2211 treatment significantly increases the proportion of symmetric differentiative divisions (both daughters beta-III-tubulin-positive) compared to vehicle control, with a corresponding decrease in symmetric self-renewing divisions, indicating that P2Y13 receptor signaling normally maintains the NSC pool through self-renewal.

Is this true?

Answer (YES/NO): NO